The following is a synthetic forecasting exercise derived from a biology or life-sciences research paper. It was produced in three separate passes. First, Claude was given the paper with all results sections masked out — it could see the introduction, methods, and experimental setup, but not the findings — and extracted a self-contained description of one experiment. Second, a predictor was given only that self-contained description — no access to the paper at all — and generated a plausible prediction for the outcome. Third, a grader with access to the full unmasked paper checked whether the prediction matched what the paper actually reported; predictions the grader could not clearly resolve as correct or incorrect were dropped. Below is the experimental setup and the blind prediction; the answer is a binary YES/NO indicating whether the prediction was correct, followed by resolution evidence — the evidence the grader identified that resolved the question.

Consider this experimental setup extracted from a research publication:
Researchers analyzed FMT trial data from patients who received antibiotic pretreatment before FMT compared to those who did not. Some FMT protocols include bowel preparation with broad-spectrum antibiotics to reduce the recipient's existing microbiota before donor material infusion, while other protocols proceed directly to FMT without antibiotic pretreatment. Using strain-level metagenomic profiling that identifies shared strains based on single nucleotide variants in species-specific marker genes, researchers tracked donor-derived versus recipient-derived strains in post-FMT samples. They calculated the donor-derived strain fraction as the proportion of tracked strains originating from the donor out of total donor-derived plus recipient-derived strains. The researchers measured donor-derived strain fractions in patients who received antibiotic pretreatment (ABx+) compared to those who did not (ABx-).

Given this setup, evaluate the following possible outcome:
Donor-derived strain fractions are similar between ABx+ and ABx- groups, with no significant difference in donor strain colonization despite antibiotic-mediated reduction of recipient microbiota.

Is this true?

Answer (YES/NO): NO